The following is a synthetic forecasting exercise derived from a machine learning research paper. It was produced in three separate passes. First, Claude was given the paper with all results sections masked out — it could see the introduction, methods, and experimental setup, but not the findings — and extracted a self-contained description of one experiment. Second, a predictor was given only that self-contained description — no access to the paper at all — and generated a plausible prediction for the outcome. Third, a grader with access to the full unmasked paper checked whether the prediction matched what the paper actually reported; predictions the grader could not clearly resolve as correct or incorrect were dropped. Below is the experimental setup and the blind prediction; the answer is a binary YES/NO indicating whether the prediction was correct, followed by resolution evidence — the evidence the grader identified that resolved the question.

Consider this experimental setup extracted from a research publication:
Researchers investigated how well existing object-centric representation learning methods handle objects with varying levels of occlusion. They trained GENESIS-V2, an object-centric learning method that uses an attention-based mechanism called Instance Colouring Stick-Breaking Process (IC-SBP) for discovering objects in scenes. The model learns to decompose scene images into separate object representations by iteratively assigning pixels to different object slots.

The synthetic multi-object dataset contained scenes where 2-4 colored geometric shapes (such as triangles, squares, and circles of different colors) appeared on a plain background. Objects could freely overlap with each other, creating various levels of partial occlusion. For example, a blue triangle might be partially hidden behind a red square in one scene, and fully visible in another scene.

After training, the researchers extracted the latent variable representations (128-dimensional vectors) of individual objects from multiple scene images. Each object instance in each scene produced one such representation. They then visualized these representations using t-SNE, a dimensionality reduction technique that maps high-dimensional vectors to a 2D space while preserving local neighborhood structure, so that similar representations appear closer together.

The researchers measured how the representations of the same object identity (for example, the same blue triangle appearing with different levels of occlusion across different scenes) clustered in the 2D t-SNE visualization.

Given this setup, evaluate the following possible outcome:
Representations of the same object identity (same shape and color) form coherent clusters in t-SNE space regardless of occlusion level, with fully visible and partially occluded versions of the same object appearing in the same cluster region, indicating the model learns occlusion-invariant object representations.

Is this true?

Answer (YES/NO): NO